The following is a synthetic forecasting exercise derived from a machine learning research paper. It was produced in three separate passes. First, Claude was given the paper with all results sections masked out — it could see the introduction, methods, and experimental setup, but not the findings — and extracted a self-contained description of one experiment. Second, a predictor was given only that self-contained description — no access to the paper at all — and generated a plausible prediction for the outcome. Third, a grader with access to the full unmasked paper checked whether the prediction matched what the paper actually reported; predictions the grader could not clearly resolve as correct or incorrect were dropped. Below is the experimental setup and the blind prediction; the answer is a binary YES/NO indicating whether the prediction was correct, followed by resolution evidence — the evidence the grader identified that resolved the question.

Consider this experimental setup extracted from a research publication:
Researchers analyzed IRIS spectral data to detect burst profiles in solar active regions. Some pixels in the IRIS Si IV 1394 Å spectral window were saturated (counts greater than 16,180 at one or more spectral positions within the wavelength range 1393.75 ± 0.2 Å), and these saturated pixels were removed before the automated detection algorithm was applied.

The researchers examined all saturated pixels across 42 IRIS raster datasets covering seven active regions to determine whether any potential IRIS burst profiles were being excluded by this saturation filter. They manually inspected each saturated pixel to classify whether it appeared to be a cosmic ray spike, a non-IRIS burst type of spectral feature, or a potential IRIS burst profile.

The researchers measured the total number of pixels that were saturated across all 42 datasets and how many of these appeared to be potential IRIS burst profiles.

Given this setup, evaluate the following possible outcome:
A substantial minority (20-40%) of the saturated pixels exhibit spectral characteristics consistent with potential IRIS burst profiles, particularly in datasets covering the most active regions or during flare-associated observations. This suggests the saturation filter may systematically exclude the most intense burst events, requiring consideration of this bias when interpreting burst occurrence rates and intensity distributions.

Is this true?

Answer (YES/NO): NO